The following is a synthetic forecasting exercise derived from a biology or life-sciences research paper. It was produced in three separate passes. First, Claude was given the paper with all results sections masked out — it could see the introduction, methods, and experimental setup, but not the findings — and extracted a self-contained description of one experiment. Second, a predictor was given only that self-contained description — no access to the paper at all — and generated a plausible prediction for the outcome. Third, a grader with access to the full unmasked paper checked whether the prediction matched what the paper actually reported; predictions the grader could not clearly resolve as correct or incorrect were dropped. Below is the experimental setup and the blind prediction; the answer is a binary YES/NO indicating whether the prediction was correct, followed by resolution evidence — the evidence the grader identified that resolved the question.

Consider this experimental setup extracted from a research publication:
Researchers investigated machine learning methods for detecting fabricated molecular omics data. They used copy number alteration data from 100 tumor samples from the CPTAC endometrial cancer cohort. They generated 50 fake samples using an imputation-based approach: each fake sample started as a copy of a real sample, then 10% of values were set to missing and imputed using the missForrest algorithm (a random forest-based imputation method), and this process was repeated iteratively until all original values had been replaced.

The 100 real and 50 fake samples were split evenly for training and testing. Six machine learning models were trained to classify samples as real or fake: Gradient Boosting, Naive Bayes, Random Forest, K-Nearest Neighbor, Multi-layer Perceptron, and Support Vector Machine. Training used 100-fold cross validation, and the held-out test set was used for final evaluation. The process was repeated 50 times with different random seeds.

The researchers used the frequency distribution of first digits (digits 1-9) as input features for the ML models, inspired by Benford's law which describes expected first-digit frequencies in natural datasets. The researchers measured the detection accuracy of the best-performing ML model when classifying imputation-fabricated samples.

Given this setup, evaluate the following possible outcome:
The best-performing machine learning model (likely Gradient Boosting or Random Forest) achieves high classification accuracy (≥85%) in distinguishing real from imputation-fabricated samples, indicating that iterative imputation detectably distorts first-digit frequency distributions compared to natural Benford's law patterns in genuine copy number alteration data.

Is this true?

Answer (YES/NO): YES